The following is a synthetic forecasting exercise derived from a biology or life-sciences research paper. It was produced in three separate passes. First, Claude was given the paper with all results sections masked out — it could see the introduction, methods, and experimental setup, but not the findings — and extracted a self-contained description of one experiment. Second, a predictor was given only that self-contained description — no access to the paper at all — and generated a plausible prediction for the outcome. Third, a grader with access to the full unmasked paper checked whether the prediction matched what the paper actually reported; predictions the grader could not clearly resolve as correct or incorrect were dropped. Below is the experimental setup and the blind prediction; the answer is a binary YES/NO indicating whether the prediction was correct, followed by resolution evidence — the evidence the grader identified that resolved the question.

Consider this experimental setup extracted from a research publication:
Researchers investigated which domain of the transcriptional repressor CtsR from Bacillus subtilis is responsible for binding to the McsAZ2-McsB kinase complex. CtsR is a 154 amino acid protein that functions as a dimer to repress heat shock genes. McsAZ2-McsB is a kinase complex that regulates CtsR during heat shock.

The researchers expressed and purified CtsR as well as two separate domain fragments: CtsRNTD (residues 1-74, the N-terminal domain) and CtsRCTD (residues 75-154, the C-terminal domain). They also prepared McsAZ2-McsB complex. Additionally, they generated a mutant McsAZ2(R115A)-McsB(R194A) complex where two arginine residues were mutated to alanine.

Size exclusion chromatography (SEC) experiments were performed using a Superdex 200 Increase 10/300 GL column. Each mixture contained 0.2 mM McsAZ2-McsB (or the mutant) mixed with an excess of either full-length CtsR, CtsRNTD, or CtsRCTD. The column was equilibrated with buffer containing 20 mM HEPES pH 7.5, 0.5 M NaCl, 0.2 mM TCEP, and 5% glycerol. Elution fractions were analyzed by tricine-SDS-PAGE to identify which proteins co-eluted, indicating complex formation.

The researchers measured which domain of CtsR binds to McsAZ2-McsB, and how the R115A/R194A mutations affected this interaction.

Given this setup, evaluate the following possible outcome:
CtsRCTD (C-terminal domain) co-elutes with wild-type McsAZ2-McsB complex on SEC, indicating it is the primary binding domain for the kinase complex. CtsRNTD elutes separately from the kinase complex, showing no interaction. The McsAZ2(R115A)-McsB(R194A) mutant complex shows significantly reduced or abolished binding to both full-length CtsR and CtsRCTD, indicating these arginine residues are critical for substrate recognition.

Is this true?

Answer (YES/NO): NO